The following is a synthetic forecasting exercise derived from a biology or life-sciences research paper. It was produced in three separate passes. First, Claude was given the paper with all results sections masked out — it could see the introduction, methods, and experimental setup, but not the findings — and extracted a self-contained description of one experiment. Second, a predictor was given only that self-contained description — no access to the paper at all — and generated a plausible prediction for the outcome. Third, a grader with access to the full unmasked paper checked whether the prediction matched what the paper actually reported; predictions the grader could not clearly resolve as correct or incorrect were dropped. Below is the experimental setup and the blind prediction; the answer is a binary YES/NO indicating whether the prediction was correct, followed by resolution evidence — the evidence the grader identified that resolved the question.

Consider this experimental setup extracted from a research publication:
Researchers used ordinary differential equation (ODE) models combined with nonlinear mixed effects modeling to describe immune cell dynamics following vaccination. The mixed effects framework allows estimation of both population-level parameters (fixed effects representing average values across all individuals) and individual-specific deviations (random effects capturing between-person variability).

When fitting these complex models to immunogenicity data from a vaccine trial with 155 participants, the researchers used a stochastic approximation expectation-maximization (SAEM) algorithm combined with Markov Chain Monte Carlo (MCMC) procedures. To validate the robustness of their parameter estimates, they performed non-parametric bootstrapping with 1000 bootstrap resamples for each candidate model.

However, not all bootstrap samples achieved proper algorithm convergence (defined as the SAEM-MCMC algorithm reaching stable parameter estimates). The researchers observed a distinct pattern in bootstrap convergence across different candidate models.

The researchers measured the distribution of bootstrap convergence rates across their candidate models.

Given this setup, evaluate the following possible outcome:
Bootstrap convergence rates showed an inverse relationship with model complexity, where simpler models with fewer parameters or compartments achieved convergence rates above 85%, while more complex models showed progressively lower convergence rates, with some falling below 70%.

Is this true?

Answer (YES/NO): NO